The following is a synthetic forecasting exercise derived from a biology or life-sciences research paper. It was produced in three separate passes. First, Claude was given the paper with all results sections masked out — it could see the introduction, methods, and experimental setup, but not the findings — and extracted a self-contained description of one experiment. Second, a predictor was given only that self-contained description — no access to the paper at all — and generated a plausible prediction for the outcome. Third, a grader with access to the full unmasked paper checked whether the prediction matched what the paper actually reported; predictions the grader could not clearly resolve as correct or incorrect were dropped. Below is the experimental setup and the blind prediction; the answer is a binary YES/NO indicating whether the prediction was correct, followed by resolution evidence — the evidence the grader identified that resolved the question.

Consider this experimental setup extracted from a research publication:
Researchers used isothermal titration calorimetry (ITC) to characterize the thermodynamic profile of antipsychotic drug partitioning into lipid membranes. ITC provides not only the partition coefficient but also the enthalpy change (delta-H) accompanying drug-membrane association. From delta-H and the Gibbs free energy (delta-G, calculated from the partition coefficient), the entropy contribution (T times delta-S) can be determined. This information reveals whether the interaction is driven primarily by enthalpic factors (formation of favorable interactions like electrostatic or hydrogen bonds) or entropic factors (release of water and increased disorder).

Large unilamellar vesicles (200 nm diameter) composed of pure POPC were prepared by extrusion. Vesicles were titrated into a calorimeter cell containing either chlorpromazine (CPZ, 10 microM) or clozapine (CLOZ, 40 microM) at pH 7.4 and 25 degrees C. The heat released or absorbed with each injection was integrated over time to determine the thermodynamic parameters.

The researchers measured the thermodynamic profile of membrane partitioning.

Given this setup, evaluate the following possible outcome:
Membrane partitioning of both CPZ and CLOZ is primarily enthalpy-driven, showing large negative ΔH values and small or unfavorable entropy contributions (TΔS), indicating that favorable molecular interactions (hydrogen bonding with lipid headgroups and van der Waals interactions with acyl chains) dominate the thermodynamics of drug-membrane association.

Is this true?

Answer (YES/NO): NO